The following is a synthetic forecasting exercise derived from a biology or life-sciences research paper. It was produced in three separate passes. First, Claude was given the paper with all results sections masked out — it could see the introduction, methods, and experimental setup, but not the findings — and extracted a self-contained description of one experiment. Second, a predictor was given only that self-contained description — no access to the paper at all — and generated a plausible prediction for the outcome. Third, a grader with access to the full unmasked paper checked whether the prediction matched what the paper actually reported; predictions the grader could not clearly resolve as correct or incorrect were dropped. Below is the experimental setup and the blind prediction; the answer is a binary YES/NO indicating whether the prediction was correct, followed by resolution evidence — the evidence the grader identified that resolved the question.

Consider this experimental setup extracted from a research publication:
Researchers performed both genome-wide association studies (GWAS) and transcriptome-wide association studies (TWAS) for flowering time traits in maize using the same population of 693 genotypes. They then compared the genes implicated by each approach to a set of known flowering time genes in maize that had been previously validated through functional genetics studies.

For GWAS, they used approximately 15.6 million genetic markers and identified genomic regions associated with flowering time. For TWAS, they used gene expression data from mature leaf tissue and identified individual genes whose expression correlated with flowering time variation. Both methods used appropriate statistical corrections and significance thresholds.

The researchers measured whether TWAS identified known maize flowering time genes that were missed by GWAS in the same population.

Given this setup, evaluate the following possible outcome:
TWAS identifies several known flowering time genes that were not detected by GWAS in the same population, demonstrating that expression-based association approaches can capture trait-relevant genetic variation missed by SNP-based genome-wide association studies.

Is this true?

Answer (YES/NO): YES